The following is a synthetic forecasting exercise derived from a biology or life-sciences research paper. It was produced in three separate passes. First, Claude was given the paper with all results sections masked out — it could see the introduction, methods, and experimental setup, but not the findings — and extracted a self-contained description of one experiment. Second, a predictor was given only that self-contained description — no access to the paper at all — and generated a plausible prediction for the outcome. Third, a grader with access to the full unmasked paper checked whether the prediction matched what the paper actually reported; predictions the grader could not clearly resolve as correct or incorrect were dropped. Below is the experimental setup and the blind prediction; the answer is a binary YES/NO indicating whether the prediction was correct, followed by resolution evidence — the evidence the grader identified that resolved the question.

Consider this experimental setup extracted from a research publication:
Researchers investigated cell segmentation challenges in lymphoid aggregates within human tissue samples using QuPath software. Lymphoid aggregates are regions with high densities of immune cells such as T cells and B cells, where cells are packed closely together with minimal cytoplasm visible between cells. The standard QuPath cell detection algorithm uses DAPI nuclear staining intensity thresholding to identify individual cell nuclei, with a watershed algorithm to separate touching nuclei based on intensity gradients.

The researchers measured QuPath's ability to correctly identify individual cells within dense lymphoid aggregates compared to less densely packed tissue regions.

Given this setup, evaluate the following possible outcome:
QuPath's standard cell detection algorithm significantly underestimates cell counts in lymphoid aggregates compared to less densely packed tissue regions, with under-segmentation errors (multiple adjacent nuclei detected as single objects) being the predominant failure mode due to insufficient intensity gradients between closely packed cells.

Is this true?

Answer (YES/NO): YES